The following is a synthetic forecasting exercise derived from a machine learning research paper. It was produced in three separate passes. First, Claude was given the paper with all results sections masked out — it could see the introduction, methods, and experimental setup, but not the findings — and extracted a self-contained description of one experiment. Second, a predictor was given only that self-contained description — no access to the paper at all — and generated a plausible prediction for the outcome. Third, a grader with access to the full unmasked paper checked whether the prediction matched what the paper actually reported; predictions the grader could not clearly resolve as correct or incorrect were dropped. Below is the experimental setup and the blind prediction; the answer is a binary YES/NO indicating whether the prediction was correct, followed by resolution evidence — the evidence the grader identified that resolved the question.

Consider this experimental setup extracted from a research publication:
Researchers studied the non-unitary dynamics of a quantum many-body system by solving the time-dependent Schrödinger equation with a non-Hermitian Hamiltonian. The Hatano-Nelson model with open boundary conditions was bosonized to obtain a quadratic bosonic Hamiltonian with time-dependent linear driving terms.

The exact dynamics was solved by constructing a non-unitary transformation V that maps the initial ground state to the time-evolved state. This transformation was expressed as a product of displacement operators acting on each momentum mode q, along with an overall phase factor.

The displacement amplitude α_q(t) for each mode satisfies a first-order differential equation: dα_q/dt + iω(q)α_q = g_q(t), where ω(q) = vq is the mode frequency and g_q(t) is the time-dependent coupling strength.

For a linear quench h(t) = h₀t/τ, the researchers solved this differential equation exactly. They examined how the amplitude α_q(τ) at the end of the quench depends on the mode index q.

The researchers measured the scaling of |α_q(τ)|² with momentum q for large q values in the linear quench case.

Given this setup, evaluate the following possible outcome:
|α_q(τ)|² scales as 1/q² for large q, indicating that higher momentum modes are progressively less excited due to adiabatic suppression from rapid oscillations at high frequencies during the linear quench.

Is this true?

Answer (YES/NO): NO